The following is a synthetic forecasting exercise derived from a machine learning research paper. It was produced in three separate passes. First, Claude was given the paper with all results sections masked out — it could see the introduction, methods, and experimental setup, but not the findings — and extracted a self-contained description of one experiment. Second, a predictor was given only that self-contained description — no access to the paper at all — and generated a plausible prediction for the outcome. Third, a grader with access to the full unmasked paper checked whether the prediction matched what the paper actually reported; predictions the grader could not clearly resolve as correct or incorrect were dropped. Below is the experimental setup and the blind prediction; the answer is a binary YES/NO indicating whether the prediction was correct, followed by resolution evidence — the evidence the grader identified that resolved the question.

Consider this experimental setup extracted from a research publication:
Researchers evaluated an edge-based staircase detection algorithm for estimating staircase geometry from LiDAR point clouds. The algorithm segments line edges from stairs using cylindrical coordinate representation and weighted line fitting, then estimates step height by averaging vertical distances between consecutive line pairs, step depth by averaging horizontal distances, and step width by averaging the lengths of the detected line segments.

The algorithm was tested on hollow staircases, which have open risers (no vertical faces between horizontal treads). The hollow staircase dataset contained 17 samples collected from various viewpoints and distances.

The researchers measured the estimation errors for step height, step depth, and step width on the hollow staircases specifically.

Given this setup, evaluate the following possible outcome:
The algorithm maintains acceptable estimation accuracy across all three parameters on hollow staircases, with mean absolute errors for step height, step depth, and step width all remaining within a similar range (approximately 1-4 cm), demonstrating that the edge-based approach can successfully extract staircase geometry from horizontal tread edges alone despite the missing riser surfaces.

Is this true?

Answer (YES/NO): NO